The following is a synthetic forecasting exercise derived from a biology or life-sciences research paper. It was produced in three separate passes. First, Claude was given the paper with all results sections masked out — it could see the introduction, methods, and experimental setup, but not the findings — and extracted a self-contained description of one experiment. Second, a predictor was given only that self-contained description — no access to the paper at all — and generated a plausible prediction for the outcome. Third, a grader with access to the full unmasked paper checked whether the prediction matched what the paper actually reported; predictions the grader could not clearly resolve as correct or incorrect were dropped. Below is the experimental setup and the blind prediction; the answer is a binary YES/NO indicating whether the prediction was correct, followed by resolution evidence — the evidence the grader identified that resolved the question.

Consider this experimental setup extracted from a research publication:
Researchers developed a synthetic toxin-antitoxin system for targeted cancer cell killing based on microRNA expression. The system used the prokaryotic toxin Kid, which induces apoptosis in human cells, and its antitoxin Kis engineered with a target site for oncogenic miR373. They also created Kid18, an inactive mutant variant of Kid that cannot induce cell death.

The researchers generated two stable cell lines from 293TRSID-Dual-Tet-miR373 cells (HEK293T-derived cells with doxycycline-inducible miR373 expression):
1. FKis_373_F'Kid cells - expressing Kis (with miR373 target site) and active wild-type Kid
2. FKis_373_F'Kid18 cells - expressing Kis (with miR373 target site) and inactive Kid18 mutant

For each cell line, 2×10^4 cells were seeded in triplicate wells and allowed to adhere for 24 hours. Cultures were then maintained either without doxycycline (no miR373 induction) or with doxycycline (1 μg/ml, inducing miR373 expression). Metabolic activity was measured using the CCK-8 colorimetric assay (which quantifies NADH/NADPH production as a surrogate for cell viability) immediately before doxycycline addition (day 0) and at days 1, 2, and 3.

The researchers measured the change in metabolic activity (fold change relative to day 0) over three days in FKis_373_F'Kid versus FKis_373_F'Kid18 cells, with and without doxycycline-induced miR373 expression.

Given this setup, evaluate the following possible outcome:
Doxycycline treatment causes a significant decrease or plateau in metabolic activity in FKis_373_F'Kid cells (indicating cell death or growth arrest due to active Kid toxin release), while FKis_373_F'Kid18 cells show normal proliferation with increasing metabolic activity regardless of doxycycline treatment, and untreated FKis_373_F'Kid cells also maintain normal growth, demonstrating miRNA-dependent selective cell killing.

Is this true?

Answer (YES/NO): YES